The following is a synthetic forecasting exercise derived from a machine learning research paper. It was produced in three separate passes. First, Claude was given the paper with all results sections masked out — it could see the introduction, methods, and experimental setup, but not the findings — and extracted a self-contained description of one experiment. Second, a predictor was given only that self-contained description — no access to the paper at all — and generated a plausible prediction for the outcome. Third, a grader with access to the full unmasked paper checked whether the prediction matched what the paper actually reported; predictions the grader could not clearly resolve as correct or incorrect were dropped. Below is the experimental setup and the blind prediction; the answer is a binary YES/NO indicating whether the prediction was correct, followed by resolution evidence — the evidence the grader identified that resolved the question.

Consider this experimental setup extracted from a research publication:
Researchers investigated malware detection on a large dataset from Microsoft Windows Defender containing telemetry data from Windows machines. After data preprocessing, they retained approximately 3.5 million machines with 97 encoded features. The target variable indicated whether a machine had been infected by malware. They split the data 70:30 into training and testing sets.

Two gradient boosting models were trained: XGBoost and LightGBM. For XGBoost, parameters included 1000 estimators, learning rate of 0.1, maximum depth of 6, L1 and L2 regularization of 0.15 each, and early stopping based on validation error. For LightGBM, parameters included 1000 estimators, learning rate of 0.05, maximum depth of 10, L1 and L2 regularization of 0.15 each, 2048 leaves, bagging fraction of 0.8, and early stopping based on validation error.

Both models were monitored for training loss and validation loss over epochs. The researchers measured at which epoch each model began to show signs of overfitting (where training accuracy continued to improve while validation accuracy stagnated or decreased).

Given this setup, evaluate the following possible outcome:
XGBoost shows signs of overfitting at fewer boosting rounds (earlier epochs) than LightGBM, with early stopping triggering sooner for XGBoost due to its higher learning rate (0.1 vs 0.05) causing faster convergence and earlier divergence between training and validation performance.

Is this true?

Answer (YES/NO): NO